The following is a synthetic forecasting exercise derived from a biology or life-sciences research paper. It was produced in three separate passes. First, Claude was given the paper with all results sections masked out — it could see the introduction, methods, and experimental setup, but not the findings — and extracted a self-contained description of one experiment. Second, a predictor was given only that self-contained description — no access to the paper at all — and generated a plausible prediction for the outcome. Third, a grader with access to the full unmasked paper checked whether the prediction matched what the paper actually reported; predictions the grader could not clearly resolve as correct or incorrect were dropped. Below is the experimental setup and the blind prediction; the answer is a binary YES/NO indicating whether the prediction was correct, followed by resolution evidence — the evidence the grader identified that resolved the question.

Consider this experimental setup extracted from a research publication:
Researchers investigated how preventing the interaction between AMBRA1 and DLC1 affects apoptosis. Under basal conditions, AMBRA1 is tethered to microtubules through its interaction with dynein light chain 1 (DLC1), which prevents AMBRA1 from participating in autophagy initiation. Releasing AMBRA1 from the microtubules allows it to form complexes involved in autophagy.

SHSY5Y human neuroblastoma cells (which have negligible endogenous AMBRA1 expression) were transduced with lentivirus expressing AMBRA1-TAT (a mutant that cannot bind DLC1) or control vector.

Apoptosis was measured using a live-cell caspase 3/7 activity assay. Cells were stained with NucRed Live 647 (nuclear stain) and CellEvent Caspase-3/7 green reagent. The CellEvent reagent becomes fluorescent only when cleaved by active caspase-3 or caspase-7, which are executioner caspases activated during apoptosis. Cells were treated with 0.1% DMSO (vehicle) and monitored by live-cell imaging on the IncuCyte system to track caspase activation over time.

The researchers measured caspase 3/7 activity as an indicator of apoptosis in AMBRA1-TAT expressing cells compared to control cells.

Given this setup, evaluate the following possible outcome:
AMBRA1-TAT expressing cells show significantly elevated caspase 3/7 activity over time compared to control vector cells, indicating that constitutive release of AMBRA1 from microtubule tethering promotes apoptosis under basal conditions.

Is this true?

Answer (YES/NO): NO